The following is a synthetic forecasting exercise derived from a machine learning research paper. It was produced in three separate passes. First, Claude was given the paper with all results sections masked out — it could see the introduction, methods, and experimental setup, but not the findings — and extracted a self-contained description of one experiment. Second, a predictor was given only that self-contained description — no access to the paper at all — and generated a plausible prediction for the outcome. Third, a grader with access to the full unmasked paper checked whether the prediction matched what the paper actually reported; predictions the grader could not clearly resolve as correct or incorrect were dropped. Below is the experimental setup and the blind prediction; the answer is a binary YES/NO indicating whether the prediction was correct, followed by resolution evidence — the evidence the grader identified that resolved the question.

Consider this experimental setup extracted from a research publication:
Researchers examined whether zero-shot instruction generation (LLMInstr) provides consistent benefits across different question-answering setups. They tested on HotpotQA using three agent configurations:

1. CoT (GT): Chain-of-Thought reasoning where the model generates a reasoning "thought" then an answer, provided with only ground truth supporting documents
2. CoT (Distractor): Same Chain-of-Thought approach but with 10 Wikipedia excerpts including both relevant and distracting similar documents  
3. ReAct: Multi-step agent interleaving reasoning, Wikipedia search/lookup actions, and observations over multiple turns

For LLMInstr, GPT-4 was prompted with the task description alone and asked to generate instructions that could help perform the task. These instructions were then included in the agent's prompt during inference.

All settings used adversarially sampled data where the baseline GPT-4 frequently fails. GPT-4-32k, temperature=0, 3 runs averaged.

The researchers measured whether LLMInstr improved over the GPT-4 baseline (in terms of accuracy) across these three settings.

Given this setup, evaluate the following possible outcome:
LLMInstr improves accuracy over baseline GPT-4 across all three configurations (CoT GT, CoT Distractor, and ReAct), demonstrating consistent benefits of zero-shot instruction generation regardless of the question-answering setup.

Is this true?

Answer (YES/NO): NO